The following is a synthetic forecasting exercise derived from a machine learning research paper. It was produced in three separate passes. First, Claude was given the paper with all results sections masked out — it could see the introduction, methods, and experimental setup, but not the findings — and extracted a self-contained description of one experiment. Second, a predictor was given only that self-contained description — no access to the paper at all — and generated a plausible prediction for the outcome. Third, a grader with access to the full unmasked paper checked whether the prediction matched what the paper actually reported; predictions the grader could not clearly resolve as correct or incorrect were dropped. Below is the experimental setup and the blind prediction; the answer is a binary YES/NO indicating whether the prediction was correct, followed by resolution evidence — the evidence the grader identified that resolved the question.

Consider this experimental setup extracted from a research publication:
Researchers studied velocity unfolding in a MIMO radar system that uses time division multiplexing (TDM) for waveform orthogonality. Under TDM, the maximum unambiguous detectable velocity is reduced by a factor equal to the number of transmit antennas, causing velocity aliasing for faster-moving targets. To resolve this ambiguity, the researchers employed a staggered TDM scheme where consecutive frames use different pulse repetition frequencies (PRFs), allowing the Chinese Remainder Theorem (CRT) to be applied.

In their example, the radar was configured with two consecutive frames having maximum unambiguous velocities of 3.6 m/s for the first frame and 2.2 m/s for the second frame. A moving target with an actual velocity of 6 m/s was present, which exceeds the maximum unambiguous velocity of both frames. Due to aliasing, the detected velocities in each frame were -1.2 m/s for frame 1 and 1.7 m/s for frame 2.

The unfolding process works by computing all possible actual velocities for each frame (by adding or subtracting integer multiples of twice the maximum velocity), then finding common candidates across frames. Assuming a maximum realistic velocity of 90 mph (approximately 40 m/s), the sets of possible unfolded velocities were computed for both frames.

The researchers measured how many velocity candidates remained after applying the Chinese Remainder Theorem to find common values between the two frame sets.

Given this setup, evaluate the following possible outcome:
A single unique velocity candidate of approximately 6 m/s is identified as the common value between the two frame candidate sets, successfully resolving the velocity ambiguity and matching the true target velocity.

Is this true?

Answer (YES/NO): NO